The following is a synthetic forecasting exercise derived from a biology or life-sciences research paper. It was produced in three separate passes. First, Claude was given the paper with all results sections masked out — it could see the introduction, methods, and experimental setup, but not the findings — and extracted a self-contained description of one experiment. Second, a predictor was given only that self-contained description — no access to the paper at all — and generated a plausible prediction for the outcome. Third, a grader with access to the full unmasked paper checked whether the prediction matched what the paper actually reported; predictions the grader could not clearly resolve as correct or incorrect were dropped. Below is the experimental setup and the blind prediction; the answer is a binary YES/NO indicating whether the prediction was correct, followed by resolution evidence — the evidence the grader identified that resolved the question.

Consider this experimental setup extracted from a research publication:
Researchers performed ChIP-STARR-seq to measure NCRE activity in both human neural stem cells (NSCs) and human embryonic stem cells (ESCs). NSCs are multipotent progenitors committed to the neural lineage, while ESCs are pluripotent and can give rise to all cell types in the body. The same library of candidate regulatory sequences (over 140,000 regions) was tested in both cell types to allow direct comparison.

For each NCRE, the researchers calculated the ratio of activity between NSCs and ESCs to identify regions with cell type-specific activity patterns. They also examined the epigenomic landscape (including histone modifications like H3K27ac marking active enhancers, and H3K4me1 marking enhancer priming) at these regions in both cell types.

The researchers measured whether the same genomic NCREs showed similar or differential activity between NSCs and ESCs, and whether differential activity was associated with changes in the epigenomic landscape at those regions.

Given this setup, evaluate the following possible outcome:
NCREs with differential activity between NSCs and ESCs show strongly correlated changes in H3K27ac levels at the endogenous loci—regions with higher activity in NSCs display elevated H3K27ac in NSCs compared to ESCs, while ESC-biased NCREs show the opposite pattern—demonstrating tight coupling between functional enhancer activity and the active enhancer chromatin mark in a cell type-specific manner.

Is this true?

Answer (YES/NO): NO